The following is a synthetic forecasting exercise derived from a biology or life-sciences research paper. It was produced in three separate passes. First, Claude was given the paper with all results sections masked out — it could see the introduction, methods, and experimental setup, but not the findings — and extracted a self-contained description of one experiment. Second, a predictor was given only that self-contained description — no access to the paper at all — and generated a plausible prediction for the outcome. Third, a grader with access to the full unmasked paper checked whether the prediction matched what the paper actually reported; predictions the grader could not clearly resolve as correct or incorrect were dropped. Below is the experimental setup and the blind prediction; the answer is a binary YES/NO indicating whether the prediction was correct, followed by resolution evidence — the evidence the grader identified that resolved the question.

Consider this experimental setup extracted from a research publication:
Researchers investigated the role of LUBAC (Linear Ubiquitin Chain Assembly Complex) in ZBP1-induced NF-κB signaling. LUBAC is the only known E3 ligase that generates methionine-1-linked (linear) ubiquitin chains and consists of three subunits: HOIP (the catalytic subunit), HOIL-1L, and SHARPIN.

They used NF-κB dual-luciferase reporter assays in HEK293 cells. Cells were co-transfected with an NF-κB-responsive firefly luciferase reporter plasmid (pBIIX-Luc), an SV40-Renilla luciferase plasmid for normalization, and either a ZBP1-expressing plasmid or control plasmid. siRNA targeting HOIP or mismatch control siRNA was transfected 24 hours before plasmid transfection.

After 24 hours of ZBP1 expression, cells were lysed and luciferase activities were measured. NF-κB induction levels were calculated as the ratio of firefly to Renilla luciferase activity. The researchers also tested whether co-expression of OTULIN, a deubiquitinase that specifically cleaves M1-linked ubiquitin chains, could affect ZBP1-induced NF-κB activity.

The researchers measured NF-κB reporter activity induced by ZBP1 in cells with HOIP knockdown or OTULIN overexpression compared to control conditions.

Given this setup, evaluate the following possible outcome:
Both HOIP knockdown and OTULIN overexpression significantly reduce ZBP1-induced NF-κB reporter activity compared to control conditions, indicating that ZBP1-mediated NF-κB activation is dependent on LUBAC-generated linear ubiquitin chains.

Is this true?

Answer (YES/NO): YES